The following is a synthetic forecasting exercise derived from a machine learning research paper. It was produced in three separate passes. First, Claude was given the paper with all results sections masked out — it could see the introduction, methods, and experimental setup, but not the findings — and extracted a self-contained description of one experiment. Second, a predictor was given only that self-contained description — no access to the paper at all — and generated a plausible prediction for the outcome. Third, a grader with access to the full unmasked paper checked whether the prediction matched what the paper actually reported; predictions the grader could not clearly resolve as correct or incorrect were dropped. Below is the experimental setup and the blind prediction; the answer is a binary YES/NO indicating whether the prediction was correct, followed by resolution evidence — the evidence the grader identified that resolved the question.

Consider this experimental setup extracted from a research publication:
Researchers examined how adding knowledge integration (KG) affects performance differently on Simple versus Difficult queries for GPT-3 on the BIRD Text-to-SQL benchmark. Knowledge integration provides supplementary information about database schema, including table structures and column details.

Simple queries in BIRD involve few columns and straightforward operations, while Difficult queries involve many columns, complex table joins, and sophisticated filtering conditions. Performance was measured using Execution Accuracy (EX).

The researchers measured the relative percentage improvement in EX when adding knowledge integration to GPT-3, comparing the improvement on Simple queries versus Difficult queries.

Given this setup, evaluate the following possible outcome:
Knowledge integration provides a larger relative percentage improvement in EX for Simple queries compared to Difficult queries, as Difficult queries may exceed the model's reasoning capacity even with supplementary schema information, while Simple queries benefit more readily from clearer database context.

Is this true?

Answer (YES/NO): NO